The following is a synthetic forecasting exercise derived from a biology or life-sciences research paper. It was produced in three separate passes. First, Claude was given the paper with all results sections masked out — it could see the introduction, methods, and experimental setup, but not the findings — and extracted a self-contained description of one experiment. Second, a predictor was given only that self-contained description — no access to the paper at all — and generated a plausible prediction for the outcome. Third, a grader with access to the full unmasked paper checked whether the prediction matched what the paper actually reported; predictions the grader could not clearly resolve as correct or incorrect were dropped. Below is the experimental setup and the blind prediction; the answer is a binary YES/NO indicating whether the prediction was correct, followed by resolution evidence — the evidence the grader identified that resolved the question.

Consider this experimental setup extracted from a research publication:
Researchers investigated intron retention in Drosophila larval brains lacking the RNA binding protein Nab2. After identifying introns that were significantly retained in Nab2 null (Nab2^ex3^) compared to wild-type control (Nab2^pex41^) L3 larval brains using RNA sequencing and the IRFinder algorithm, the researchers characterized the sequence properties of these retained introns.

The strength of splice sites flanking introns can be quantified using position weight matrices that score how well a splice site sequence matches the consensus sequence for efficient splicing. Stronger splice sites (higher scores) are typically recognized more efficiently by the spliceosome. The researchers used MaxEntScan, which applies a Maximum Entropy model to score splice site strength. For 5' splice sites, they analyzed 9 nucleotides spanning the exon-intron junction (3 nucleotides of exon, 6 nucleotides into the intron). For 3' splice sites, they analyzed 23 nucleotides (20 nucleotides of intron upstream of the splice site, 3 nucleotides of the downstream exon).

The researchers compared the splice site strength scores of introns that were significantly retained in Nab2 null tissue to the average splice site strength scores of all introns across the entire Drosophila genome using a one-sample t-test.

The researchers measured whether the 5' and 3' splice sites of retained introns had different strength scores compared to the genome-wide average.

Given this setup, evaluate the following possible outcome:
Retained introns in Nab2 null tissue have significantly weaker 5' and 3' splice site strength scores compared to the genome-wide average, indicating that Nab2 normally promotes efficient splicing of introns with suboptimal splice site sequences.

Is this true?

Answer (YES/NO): YES